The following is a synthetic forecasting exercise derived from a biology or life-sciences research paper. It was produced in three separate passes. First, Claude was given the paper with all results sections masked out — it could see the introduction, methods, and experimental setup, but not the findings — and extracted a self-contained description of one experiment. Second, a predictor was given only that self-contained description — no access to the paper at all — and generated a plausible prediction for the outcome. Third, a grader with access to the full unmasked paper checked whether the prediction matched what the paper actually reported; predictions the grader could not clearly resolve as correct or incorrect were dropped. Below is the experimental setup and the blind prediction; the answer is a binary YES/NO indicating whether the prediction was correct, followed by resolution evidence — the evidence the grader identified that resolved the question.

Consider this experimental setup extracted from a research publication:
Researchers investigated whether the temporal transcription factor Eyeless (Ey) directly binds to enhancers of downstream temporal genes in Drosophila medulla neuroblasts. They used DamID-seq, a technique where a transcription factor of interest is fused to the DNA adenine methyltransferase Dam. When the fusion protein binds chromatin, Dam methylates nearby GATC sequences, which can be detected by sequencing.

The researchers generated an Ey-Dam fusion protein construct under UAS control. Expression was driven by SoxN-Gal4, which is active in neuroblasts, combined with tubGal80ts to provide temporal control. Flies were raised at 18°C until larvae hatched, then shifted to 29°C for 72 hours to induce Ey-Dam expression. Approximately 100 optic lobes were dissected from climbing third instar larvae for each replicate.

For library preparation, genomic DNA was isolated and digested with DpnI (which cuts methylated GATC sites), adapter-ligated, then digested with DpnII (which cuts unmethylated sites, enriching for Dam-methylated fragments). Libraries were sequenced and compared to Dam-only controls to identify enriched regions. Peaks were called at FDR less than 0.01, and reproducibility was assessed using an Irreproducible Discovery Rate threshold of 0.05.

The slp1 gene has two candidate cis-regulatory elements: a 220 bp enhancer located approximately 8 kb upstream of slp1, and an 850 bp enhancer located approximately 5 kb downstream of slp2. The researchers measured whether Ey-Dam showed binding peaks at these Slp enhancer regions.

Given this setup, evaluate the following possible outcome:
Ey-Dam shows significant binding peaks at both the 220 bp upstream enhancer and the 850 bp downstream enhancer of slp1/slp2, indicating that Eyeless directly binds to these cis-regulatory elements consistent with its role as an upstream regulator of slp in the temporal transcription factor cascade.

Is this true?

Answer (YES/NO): YES